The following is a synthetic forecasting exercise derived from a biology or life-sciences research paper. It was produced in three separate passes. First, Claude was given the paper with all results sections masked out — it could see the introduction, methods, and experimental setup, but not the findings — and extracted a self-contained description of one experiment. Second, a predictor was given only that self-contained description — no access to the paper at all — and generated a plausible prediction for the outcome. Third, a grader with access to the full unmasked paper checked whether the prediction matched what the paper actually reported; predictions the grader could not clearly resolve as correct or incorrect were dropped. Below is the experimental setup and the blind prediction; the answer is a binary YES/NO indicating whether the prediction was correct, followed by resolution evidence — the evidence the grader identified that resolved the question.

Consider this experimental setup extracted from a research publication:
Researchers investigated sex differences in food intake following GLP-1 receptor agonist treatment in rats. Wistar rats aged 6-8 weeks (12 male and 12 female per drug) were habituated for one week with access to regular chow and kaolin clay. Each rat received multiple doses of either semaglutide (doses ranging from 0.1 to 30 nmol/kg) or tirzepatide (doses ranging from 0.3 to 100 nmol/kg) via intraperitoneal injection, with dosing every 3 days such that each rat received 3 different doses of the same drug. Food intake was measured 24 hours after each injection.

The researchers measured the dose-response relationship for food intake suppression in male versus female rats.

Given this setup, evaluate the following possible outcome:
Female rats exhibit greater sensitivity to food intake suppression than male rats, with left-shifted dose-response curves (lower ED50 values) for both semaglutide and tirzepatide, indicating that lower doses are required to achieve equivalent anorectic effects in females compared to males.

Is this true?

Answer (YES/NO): NO